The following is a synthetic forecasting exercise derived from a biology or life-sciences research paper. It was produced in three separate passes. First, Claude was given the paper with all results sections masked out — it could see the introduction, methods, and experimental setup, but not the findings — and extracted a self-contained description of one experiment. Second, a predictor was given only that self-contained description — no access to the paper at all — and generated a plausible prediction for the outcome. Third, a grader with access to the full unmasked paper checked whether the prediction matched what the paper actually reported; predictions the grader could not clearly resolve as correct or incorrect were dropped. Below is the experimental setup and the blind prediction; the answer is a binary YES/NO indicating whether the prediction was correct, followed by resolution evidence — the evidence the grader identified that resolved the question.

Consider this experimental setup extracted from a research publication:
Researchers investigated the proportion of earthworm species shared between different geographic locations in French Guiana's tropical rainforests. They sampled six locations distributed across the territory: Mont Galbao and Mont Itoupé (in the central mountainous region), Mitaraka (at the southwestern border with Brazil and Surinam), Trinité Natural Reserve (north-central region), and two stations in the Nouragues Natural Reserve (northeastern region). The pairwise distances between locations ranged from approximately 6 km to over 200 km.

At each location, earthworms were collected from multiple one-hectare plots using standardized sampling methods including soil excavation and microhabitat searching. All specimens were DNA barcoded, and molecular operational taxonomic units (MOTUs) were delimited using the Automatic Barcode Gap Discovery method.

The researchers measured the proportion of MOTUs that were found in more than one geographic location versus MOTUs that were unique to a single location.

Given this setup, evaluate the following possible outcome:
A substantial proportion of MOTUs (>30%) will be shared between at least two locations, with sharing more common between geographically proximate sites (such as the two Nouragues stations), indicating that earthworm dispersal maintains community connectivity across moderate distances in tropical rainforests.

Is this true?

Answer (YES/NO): NO